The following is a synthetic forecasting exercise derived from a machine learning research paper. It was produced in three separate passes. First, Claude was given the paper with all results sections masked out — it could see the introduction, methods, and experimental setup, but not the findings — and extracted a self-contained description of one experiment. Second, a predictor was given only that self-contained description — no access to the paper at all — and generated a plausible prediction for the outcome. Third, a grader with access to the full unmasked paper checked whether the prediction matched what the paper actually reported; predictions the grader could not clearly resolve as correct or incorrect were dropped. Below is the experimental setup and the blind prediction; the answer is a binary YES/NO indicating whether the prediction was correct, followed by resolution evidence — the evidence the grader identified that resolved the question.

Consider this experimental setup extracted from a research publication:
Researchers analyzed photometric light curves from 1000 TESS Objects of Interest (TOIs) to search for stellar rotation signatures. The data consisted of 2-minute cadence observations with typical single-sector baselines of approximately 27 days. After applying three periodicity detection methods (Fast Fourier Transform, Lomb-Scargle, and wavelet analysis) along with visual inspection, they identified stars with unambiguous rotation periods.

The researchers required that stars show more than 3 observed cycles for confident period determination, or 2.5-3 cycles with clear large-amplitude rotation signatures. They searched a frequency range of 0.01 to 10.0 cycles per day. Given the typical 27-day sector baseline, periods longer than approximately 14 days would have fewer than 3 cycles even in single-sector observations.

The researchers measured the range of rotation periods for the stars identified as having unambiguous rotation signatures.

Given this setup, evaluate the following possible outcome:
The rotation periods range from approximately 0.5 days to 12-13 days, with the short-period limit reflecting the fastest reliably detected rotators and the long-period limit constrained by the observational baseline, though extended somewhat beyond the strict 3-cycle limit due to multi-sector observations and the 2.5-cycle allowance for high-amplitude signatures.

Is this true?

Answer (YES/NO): NO